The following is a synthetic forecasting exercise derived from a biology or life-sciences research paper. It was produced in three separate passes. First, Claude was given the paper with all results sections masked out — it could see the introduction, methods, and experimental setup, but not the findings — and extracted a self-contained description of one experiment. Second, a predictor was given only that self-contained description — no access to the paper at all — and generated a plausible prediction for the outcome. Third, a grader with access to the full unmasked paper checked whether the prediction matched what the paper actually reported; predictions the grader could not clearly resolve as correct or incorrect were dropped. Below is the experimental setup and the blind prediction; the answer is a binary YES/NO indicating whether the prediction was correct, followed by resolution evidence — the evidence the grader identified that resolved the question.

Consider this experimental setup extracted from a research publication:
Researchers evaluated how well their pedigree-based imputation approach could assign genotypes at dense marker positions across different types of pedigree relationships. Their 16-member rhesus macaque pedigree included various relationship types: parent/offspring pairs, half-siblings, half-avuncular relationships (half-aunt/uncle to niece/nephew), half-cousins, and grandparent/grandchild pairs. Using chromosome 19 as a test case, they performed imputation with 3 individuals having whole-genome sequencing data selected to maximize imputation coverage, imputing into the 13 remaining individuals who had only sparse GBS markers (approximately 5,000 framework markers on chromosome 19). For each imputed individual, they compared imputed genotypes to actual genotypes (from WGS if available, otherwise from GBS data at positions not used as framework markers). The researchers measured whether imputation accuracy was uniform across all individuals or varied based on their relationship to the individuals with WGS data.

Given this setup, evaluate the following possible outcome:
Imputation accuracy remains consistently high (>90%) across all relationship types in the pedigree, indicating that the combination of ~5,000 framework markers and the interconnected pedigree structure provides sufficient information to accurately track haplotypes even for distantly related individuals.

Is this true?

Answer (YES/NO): NO